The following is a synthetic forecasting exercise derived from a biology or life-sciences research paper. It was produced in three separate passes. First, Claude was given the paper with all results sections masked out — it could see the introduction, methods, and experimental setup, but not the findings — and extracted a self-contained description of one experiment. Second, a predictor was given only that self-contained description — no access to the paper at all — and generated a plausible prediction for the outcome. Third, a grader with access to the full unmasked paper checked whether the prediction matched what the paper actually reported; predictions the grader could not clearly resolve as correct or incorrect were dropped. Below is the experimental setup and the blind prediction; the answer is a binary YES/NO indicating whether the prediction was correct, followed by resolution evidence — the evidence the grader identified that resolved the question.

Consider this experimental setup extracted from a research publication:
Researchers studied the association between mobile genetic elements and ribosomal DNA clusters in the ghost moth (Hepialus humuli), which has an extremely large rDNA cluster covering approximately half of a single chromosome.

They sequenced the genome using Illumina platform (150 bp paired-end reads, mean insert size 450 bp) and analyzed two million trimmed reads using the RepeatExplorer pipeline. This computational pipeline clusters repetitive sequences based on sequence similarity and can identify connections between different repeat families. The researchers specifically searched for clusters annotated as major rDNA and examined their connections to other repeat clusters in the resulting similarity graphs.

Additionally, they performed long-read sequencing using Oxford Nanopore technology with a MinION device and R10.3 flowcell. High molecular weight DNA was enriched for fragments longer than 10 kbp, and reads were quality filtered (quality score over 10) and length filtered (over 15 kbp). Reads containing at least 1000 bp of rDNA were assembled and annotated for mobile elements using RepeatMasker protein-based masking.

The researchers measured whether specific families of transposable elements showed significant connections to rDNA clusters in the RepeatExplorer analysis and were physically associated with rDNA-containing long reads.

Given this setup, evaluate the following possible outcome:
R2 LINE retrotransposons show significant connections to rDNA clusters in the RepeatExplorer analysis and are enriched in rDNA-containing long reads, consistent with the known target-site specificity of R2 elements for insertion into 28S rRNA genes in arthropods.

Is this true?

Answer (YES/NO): NO